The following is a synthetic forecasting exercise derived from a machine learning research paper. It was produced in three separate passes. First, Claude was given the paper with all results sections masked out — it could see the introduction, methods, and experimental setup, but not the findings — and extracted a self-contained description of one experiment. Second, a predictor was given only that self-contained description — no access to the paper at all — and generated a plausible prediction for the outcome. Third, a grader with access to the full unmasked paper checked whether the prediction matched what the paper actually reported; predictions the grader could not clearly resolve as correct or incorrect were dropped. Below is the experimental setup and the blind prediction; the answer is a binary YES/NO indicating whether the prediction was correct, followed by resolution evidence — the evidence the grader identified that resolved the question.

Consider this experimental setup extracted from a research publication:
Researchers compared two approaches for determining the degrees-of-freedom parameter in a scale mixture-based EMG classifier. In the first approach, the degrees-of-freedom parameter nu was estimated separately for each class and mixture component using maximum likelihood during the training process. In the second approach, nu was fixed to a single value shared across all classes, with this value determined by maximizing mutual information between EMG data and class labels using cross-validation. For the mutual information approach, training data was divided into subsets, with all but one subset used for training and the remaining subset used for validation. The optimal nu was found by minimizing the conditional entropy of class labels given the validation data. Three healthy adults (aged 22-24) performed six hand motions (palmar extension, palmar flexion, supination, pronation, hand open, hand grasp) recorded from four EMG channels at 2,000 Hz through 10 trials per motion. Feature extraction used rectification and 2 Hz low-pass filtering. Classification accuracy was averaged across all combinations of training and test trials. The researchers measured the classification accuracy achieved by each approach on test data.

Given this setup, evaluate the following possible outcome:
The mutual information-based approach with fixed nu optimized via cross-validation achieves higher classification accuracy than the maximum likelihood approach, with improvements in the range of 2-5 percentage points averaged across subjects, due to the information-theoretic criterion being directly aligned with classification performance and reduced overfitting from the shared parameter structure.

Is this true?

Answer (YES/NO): NO